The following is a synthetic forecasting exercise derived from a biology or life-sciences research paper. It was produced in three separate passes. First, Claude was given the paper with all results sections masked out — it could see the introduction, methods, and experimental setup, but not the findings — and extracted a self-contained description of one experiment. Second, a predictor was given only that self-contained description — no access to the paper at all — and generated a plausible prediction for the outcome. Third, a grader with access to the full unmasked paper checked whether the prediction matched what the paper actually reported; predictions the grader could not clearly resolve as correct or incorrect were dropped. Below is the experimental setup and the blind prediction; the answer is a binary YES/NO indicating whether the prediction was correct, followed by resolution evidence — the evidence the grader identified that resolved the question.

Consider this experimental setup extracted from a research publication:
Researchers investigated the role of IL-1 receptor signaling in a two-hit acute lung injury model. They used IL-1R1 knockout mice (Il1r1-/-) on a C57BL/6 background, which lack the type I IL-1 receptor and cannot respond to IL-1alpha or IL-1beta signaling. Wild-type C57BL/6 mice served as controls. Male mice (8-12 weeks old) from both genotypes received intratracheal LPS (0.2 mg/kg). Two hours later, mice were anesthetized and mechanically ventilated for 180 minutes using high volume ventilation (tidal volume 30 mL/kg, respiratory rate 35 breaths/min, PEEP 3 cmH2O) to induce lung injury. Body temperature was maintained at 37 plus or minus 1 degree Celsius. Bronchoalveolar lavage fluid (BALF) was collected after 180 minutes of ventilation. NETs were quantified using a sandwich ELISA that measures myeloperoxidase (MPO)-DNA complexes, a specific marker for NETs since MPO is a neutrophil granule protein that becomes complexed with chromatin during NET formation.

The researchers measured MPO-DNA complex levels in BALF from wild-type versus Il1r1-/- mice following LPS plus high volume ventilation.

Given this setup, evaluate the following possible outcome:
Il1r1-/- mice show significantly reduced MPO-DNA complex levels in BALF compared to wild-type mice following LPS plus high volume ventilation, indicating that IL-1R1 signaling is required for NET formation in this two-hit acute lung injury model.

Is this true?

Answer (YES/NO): YES